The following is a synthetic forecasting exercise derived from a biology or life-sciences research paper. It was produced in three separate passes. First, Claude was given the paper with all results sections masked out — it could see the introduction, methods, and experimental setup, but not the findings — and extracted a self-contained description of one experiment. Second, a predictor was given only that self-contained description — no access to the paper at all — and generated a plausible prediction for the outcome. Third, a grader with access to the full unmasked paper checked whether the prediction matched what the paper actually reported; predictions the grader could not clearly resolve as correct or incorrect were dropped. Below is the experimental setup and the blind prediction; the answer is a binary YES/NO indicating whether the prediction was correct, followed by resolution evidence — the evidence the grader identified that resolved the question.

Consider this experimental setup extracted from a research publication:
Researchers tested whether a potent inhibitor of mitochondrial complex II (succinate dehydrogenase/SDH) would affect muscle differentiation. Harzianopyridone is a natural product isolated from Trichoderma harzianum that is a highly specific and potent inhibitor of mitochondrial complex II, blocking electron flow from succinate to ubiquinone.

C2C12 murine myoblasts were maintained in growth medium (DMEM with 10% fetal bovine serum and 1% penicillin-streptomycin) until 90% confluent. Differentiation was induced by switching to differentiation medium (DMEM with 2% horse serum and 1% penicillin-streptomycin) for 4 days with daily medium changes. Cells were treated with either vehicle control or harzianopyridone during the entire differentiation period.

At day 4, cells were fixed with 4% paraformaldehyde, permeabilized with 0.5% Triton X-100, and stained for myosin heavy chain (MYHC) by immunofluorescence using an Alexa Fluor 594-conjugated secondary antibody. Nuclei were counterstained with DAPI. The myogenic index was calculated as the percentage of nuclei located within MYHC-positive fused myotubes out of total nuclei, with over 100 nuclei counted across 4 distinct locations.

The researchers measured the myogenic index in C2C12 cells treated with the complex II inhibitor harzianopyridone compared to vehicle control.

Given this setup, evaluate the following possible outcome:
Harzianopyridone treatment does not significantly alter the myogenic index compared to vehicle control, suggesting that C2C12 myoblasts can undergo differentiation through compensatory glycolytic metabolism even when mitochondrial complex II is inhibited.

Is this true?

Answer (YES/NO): NO